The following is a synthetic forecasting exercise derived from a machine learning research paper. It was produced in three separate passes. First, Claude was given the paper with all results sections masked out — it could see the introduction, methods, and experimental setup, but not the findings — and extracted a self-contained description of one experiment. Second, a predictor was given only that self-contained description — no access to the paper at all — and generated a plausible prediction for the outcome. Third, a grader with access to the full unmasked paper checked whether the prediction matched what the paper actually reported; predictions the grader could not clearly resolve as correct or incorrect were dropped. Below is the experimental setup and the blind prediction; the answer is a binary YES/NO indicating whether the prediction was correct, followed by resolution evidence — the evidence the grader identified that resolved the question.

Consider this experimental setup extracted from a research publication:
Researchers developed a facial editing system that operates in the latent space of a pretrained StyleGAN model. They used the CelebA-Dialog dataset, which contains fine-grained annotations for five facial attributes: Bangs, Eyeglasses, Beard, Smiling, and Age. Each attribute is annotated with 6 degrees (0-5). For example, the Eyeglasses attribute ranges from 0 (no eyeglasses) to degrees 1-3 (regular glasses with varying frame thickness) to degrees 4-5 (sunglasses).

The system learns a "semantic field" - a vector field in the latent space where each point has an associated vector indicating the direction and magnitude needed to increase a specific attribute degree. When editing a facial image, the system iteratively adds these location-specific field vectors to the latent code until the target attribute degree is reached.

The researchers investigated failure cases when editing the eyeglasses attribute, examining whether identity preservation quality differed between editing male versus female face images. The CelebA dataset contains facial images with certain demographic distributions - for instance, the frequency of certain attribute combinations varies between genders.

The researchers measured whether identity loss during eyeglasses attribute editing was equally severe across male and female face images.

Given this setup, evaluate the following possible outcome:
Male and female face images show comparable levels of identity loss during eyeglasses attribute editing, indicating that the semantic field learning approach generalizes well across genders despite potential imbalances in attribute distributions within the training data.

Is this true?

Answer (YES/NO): NO